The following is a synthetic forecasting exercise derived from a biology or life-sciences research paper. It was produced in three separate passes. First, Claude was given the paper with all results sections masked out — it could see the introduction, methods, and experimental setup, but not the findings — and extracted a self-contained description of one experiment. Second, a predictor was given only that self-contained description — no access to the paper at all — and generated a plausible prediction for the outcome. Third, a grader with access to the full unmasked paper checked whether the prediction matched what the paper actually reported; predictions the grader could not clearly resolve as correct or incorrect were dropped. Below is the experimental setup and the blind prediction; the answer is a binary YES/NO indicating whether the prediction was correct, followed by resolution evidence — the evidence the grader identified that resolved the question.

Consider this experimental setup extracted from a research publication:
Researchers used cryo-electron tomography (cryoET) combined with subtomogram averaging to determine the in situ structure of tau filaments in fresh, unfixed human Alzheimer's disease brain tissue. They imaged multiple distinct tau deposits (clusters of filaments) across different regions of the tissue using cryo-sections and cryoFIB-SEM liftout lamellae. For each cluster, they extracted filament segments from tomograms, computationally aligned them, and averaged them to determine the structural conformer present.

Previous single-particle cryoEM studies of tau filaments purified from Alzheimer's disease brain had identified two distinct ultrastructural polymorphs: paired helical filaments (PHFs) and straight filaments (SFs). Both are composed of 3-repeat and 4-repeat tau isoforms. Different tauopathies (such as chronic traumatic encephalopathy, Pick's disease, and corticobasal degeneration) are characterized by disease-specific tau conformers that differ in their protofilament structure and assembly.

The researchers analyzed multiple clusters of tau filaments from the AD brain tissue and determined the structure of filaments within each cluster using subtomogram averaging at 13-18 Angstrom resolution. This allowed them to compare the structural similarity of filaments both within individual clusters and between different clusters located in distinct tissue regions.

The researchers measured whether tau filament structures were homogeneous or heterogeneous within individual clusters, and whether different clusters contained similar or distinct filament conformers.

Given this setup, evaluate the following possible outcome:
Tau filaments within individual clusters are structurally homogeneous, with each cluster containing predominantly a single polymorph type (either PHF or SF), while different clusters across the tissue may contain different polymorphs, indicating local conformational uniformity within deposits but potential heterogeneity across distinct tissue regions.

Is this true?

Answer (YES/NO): NO